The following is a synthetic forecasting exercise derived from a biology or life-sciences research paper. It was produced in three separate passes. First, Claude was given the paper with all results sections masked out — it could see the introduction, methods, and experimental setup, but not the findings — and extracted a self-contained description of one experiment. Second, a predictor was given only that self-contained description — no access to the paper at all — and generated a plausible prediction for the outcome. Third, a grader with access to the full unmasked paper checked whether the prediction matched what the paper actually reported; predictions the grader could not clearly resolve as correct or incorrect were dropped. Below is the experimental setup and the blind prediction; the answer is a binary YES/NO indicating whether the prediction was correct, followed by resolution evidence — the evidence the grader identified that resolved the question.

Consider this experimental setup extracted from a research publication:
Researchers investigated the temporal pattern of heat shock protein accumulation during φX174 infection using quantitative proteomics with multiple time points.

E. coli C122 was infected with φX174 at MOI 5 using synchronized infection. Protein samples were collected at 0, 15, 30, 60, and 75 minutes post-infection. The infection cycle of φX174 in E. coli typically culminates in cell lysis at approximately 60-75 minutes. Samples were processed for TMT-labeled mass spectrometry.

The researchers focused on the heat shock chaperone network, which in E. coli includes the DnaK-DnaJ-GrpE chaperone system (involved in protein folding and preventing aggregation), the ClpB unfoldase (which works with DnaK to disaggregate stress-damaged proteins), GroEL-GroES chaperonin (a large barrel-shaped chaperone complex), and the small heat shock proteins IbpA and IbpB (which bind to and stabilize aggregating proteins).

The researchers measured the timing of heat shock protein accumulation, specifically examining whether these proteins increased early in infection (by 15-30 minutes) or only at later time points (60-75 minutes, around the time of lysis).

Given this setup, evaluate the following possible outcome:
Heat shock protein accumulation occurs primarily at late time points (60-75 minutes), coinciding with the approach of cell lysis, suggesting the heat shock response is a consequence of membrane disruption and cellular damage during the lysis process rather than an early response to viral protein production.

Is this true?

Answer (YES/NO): YES